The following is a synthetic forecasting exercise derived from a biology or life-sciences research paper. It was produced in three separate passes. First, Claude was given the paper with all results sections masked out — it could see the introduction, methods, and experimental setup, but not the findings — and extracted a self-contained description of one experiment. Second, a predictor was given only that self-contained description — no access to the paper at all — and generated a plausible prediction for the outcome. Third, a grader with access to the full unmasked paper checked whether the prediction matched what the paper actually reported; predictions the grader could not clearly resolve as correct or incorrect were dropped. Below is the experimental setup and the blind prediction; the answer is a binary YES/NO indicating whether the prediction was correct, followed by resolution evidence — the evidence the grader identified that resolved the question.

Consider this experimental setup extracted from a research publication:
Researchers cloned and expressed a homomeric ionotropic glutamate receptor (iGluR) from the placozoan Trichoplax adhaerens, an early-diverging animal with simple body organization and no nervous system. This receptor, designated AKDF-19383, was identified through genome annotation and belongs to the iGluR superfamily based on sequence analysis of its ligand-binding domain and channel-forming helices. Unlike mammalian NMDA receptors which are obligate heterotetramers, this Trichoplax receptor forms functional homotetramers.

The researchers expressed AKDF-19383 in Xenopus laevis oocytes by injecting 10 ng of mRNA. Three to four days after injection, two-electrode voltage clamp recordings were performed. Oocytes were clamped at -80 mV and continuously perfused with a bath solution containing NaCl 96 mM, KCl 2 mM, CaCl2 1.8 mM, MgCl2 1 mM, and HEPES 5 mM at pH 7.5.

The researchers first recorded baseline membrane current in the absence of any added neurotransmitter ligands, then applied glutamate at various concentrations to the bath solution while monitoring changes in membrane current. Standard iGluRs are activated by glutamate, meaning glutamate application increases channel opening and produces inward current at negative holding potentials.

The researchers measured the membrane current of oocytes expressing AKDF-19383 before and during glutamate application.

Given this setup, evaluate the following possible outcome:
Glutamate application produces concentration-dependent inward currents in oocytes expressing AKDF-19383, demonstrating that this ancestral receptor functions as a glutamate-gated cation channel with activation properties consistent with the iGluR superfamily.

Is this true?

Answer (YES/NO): NO